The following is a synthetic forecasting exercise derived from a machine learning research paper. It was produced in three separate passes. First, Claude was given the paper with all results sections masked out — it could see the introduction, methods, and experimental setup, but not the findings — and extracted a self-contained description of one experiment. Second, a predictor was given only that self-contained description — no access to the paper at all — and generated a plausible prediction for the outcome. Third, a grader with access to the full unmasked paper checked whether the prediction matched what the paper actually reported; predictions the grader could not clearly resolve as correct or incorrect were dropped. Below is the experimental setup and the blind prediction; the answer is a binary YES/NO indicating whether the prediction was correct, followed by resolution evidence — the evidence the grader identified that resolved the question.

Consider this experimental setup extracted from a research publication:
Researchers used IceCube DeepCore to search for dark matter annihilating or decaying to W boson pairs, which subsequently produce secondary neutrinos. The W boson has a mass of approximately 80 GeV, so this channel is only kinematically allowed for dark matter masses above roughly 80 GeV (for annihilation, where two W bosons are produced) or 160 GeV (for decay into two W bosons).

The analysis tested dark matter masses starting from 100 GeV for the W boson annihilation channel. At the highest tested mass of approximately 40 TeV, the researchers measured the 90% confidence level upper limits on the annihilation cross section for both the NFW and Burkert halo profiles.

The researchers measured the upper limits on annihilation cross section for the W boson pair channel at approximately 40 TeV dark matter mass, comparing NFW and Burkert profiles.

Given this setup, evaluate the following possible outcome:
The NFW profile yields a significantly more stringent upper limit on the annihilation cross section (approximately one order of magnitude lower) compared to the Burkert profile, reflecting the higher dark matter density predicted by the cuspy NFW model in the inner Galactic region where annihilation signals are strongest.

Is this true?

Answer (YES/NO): NO